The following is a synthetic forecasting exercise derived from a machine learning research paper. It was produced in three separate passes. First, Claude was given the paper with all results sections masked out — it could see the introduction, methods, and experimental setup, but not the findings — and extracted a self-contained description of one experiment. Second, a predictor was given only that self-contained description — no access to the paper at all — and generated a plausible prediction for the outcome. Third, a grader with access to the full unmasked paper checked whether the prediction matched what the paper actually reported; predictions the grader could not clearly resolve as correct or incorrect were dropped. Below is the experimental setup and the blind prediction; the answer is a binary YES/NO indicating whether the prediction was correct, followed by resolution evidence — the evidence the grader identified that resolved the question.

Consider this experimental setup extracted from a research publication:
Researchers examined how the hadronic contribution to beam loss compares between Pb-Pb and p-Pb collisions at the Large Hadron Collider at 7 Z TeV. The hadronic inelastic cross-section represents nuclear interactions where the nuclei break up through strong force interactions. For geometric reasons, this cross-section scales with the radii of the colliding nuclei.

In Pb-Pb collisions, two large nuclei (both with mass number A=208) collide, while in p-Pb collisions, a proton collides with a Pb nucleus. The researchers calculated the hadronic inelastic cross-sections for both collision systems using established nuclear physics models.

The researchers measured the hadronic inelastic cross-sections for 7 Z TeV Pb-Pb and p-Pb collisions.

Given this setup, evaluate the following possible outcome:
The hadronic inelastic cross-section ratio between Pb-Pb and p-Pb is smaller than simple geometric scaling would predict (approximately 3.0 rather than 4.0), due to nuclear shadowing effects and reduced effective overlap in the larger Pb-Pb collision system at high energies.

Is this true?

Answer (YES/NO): NO